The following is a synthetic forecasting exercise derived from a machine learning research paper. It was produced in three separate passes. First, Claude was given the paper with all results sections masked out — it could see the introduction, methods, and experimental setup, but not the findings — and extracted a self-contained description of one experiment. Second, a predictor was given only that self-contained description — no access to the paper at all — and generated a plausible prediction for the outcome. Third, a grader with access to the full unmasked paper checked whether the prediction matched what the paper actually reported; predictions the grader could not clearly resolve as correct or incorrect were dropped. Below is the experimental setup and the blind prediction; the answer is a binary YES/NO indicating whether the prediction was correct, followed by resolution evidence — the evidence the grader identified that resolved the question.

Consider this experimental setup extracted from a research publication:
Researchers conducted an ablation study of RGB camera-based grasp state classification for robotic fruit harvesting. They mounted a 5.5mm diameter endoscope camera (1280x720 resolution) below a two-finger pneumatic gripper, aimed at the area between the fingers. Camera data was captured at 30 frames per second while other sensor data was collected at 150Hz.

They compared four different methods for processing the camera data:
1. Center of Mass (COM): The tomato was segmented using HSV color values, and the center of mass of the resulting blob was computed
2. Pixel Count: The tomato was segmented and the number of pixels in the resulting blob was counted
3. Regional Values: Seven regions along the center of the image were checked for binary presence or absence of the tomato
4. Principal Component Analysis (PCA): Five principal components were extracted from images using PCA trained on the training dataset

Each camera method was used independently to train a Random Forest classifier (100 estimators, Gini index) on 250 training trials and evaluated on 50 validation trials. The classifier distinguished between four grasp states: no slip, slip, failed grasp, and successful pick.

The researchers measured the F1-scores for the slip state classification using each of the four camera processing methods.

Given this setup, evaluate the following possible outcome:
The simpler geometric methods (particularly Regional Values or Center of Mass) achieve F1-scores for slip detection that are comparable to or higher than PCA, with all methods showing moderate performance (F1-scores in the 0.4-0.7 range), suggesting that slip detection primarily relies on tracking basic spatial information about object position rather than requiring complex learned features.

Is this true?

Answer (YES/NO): NO